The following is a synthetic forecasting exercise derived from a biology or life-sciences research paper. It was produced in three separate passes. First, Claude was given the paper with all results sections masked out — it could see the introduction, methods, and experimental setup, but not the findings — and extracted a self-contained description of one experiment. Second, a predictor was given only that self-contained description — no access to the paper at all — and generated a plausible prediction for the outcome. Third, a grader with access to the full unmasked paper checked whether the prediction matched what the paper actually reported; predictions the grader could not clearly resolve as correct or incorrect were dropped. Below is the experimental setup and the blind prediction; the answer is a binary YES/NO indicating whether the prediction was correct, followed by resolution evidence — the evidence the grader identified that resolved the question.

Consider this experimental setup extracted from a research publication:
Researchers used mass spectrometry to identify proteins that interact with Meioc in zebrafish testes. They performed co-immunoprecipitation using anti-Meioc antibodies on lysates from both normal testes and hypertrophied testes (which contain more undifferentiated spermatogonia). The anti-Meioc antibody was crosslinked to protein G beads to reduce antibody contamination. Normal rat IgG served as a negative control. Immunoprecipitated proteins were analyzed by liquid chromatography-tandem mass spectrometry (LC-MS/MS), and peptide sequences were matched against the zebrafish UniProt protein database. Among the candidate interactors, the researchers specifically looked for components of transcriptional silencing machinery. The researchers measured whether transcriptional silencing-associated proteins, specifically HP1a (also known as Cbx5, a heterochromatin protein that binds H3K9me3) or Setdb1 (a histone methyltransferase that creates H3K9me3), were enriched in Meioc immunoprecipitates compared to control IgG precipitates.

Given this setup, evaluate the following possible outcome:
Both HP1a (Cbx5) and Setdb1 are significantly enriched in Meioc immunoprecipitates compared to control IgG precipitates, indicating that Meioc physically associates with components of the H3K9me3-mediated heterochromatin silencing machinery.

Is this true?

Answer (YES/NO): NO